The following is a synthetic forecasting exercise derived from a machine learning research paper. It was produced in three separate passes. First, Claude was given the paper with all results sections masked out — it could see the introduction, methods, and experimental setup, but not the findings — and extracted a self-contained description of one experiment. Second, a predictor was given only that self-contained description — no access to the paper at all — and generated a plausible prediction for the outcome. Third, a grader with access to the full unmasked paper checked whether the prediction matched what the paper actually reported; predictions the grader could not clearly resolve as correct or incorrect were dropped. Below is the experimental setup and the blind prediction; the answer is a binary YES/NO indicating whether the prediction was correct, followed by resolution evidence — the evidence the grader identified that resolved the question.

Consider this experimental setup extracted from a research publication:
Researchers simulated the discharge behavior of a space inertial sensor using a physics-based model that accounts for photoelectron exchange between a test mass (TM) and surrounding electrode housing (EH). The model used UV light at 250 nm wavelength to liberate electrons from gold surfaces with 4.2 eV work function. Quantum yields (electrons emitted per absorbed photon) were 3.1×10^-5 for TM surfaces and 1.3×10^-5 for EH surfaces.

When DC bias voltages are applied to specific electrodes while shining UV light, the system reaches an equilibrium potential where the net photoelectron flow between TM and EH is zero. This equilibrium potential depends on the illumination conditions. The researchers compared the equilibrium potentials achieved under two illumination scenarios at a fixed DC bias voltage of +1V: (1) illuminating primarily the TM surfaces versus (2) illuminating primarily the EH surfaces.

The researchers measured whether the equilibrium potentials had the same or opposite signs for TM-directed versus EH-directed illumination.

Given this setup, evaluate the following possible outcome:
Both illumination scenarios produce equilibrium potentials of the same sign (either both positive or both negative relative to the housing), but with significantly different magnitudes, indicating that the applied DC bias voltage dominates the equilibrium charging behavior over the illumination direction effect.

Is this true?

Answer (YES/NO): NO